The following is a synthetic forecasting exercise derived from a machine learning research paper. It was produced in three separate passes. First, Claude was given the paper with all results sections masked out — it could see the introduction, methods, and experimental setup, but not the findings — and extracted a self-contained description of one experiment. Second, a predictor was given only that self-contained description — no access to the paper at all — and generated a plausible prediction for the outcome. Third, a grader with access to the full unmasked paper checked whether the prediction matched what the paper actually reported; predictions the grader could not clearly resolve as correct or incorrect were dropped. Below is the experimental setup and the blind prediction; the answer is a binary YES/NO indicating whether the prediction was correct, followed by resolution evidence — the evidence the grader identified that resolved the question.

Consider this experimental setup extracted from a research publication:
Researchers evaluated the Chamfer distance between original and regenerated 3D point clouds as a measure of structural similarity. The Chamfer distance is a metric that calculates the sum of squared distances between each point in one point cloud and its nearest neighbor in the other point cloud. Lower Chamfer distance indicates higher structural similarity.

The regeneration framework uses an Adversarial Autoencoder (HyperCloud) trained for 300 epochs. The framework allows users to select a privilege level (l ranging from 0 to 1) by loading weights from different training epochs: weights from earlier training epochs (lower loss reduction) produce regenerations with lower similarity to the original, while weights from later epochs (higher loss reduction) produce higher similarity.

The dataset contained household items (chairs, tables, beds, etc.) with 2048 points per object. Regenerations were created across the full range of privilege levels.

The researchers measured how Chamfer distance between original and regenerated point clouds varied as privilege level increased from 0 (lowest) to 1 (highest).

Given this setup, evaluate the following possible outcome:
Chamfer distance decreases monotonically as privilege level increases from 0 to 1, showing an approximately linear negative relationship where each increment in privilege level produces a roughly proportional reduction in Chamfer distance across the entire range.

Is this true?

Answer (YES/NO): NO